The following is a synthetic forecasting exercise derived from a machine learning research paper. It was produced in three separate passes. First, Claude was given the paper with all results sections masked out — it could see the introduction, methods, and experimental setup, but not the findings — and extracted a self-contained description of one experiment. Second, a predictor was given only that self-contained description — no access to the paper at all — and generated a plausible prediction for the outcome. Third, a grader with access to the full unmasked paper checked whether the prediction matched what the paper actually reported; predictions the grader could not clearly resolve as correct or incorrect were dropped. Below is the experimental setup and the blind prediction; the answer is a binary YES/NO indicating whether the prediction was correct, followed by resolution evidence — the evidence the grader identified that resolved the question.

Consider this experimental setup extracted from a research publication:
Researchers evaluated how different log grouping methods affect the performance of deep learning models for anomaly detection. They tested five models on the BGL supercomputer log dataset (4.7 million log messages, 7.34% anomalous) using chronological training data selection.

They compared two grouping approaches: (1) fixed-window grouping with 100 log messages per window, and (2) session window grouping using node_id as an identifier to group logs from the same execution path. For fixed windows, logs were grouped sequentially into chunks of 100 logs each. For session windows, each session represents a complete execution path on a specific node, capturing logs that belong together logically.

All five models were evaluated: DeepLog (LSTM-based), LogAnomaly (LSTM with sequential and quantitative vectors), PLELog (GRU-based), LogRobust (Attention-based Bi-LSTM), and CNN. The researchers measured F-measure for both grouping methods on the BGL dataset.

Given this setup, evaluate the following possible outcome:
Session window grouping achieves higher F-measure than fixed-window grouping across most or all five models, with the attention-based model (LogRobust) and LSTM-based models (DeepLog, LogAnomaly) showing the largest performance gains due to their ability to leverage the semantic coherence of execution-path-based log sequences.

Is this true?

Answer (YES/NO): NO